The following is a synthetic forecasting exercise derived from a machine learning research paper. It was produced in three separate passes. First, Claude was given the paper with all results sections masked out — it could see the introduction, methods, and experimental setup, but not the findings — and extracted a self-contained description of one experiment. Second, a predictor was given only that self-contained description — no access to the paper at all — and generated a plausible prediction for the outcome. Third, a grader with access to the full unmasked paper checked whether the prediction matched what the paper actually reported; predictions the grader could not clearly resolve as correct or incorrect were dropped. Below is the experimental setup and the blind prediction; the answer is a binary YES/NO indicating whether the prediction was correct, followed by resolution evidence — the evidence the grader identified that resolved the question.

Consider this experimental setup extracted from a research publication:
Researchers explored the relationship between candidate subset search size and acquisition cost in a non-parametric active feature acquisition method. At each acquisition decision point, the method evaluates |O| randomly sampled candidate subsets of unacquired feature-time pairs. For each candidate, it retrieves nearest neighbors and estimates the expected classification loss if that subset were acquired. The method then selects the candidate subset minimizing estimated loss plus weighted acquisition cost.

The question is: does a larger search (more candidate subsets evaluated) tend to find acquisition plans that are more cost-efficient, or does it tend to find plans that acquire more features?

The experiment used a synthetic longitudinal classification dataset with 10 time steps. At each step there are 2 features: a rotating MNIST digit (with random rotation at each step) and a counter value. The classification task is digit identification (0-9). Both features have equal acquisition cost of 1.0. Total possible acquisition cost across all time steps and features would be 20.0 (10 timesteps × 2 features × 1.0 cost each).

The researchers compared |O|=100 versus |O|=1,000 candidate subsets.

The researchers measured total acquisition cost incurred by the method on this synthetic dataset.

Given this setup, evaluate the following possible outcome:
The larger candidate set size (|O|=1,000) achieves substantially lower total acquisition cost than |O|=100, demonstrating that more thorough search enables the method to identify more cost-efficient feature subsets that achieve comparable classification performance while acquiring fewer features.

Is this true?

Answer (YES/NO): YES